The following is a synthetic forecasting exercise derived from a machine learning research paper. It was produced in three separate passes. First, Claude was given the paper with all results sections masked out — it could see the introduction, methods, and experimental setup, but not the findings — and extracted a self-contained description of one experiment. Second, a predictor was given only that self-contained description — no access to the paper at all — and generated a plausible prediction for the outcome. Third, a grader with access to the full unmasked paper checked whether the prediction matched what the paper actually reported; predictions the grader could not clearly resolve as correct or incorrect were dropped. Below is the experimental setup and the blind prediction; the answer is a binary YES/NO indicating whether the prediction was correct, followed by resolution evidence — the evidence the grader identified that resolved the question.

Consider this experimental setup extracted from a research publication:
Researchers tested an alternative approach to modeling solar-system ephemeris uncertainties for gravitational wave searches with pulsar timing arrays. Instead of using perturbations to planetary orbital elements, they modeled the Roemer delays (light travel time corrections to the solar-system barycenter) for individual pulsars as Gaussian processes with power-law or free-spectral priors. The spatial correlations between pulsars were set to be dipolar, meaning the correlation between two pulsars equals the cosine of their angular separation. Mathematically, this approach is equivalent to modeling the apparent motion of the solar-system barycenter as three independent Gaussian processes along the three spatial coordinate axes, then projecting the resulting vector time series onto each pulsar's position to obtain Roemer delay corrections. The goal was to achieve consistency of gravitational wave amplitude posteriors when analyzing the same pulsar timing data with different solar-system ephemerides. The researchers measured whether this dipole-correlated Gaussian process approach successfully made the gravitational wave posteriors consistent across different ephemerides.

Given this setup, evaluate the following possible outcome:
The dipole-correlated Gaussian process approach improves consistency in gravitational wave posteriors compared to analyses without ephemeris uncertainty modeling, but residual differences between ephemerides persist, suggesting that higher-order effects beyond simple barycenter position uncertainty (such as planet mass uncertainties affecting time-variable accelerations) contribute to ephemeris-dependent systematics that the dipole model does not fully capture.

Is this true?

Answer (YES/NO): NO